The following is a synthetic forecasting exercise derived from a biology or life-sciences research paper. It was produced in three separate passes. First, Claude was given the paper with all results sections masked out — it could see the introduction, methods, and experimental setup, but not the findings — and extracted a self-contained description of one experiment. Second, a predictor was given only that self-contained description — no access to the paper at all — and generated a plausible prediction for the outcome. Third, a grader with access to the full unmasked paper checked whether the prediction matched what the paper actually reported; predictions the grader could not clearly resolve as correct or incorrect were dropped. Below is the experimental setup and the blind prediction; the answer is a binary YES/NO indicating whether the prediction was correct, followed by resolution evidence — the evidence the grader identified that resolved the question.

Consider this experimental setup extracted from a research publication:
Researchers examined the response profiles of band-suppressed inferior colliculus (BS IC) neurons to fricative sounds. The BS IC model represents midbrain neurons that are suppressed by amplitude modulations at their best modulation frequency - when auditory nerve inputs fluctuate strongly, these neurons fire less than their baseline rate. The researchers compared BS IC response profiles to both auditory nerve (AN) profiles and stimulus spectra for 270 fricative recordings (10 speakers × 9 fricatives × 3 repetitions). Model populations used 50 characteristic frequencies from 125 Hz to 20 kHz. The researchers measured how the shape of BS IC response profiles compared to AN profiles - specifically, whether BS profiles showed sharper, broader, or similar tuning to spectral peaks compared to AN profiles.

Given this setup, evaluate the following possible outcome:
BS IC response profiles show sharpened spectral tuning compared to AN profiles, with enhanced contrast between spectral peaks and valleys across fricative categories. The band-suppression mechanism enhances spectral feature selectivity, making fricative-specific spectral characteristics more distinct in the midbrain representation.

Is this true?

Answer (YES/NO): YES